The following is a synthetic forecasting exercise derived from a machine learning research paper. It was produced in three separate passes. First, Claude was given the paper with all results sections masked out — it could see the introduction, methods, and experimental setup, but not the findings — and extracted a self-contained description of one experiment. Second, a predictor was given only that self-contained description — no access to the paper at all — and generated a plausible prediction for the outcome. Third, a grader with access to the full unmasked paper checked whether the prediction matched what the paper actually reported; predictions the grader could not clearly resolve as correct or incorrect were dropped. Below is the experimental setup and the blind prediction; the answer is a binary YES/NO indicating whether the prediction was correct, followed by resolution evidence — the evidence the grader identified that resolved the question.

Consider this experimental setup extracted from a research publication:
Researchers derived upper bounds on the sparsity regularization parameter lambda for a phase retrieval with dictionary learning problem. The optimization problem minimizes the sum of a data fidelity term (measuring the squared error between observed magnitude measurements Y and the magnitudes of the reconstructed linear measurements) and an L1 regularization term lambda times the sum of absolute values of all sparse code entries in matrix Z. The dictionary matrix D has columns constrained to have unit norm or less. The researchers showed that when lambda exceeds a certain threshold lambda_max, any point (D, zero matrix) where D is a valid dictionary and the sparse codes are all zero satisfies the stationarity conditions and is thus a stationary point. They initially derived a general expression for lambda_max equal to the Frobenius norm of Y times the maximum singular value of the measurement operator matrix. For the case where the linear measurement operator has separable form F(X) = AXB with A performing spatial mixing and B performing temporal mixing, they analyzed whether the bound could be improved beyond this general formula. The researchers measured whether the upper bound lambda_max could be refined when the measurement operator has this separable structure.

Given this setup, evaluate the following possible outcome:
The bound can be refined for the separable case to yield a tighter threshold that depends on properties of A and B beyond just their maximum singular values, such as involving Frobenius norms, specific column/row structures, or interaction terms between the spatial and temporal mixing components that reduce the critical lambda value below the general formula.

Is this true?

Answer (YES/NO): YES